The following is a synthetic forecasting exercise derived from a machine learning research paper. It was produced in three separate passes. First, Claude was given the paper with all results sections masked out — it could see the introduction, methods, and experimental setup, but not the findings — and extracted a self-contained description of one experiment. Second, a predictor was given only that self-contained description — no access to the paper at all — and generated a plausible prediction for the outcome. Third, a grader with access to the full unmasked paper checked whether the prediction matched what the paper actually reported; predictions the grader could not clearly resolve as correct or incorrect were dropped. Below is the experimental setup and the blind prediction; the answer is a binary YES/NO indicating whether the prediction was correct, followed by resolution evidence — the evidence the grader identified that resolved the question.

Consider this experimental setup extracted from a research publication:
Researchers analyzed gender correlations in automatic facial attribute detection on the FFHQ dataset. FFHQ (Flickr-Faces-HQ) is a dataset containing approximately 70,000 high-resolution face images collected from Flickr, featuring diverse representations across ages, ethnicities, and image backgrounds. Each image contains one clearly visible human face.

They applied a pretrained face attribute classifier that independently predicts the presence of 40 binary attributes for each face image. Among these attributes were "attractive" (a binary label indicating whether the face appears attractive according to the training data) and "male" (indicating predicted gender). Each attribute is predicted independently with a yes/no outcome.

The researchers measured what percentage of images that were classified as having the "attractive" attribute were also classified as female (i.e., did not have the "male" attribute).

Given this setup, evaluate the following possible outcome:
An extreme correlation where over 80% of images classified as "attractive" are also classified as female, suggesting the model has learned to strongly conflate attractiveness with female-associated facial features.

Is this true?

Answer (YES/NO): YES